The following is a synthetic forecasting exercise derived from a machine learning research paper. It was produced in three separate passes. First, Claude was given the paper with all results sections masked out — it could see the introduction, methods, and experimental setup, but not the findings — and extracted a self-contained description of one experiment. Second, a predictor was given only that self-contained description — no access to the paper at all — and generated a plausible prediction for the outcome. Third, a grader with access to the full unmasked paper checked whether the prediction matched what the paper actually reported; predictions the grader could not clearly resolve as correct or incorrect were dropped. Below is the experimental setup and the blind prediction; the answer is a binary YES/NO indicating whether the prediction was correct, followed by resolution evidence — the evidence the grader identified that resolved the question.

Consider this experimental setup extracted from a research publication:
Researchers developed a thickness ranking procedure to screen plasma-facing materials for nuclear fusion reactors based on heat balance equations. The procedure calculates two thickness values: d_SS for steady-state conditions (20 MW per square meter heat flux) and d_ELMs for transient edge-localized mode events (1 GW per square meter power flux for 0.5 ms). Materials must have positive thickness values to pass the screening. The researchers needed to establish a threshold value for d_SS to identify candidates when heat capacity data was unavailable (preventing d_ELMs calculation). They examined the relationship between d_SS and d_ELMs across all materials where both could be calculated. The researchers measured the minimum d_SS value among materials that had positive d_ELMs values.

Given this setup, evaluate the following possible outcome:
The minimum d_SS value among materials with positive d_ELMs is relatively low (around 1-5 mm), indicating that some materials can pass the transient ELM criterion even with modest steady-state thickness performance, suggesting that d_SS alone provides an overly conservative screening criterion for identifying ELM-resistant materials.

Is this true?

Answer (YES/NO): NO